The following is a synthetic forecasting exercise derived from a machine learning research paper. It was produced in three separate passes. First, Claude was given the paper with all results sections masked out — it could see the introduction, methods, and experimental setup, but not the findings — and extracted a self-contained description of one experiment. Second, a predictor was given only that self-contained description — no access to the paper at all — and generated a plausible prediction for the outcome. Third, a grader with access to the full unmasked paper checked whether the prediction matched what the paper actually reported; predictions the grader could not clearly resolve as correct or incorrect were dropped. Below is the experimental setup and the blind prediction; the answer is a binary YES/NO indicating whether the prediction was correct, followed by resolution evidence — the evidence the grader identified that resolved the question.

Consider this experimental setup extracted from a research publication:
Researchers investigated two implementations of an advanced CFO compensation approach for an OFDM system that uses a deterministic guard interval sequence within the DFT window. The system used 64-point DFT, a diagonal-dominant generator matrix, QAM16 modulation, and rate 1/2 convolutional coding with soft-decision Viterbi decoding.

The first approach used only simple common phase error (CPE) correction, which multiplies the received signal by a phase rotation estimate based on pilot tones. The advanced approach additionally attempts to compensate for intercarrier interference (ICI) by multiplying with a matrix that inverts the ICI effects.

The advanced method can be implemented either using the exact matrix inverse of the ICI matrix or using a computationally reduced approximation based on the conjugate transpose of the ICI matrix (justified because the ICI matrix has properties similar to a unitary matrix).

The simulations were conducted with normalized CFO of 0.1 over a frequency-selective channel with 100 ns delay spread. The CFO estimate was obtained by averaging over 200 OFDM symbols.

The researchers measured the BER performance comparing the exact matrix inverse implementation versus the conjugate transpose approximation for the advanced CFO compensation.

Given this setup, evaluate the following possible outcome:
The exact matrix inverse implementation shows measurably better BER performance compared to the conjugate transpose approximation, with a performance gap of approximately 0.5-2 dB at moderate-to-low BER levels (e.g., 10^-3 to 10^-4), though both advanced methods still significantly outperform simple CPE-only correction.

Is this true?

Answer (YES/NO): NO